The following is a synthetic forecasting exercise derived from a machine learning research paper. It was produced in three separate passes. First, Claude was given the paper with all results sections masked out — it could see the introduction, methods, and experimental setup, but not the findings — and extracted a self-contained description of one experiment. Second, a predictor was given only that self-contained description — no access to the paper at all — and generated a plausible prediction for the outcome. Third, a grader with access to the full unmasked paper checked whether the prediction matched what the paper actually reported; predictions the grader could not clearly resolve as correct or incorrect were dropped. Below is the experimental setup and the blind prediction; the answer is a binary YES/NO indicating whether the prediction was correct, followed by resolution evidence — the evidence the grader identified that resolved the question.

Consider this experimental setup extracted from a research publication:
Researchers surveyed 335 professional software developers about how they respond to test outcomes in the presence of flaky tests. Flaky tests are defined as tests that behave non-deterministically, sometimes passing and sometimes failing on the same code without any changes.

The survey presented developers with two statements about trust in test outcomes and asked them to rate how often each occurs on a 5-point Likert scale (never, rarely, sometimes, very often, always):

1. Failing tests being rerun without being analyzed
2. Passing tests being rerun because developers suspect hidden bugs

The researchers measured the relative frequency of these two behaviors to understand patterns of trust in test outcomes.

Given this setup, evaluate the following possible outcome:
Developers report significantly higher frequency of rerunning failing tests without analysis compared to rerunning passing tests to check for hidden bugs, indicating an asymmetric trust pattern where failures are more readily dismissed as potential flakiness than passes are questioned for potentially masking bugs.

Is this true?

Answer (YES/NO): YES